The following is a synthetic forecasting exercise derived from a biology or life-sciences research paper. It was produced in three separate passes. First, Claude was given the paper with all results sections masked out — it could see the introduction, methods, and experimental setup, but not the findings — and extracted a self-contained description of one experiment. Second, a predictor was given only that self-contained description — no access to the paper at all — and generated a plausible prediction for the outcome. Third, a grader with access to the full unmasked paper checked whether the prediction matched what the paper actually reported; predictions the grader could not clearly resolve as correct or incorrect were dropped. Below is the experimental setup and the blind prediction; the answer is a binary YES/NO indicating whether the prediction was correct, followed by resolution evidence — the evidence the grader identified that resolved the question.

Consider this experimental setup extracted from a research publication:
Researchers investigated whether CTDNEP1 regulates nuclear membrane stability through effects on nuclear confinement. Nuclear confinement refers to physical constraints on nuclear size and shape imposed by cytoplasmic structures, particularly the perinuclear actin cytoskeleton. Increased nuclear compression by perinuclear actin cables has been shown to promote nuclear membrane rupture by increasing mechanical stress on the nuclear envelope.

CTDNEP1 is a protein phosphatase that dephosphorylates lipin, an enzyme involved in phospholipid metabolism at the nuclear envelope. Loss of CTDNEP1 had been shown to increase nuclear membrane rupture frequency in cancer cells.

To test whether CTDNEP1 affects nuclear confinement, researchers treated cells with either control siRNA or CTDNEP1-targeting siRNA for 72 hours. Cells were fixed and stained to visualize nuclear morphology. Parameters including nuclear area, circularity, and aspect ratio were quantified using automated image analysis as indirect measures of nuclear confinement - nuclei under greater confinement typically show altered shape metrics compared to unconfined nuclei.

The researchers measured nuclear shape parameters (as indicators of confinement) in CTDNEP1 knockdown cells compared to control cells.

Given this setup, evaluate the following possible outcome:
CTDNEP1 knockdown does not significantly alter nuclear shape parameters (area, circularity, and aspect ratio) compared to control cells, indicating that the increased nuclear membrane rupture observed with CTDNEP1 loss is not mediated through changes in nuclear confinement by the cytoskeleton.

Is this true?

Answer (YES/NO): NO